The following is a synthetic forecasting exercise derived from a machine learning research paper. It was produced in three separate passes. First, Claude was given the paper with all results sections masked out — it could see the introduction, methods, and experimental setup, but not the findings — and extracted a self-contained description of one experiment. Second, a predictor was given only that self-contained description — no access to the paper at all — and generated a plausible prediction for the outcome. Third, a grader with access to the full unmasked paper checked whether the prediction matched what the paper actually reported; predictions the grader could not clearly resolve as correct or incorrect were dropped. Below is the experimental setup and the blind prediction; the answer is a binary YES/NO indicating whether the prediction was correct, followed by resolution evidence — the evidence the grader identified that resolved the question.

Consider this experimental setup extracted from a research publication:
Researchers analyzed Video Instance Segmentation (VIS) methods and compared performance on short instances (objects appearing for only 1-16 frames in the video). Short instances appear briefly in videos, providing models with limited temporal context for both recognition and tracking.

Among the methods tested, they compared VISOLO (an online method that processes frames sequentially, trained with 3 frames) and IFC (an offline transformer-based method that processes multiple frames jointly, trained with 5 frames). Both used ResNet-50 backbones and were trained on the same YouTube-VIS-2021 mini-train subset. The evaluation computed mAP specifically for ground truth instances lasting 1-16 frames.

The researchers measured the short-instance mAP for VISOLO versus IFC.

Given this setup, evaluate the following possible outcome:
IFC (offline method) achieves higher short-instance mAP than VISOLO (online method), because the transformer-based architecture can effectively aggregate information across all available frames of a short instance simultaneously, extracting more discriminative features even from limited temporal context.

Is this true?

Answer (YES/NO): YES